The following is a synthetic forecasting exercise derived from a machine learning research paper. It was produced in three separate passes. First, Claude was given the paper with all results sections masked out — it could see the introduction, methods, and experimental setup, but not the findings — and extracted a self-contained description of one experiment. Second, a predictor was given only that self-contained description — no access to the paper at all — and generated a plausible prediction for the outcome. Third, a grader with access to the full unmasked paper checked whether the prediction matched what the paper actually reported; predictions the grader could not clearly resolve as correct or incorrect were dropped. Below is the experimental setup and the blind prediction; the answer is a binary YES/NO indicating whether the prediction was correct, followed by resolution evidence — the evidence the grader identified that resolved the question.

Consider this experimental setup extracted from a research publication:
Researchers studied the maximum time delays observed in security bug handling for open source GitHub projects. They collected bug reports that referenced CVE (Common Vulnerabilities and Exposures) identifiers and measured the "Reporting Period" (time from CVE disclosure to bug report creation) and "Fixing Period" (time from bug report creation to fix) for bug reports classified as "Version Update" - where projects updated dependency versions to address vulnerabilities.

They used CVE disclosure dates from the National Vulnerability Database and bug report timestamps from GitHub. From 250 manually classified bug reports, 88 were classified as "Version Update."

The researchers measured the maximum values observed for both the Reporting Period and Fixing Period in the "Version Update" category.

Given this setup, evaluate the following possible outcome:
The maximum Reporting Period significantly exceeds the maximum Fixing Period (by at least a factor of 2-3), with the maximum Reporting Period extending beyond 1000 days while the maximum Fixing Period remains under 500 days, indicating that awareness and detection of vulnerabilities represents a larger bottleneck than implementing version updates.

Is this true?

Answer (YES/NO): NO